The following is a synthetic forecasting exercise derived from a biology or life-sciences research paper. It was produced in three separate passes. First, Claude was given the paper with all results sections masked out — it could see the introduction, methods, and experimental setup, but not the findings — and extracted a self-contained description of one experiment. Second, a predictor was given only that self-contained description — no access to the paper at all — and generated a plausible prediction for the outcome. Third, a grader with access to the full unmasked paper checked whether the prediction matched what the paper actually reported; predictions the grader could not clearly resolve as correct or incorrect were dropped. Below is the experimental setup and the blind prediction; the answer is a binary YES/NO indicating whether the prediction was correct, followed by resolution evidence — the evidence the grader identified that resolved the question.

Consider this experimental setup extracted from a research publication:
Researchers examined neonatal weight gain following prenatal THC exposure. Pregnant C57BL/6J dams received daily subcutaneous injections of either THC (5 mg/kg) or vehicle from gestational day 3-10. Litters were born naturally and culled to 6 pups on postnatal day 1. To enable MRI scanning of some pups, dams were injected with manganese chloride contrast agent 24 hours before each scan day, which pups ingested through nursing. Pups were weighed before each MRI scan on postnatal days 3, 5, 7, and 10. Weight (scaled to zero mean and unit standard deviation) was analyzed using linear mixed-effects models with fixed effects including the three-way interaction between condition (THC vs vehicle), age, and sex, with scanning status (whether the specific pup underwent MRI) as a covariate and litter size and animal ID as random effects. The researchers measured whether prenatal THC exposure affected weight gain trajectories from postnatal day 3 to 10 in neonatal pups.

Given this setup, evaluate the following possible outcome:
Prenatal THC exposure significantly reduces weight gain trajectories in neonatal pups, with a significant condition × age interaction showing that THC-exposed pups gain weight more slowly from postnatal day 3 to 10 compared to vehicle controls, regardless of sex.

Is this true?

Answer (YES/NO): NO